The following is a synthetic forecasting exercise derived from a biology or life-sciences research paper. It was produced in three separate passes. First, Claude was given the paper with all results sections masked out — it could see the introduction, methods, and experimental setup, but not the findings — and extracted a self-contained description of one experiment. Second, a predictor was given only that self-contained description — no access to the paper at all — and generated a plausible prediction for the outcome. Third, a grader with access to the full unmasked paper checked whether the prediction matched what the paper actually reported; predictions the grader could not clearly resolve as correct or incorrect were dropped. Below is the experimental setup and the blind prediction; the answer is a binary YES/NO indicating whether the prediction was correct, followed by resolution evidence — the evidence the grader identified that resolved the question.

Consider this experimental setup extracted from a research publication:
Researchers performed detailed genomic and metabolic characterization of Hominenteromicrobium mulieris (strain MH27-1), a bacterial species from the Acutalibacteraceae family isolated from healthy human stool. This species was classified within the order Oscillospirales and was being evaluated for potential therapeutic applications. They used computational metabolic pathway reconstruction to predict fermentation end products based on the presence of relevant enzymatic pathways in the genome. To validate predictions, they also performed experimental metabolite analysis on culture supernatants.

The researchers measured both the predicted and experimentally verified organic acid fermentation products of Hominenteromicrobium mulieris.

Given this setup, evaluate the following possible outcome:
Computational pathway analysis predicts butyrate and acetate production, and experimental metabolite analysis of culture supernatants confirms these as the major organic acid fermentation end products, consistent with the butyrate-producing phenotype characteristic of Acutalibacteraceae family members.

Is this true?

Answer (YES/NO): NO